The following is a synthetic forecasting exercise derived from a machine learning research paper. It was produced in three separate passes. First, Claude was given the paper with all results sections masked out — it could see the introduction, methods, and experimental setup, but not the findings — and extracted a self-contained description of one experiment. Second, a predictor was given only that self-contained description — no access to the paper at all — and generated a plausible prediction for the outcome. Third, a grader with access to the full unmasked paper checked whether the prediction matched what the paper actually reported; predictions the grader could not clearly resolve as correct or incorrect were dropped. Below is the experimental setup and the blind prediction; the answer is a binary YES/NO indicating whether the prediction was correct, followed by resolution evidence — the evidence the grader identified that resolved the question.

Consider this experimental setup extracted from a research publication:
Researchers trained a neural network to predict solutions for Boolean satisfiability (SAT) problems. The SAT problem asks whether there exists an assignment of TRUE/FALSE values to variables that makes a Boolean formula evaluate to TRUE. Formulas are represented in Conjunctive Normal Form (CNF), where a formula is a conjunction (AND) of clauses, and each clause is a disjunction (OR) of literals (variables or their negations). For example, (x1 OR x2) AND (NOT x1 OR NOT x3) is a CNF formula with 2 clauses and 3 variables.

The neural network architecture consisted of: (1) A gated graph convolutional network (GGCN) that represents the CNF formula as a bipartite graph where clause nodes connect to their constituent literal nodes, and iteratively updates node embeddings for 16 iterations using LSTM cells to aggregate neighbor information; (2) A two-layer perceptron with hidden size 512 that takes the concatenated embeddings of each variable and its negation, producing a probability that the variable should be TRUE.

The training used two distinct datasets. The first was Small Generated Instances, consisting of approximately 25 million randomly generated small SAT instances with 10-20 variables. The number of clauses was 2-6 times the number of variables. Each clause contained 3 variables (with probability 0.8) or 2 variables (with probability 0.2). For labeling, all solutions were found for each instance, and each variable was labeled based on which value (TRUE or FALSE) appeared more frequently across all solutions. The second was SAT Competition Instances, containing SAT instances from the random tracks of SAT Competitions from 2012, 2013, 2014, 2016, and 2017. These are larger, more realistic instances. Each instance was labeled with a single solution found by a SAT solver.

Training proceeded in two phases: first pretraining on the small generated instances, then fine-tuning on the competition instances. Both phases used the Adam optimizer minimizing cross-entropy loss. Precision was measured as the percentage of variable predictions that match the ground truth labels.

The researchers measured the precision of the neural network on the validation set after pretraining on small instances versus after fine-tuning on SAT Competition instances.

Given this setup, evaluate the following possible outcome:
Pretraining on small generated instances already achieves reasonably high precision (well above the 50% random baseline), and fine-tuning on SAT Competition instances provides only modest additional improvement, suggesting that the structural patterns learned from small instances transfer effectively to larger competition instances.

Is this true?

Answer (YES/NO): NO